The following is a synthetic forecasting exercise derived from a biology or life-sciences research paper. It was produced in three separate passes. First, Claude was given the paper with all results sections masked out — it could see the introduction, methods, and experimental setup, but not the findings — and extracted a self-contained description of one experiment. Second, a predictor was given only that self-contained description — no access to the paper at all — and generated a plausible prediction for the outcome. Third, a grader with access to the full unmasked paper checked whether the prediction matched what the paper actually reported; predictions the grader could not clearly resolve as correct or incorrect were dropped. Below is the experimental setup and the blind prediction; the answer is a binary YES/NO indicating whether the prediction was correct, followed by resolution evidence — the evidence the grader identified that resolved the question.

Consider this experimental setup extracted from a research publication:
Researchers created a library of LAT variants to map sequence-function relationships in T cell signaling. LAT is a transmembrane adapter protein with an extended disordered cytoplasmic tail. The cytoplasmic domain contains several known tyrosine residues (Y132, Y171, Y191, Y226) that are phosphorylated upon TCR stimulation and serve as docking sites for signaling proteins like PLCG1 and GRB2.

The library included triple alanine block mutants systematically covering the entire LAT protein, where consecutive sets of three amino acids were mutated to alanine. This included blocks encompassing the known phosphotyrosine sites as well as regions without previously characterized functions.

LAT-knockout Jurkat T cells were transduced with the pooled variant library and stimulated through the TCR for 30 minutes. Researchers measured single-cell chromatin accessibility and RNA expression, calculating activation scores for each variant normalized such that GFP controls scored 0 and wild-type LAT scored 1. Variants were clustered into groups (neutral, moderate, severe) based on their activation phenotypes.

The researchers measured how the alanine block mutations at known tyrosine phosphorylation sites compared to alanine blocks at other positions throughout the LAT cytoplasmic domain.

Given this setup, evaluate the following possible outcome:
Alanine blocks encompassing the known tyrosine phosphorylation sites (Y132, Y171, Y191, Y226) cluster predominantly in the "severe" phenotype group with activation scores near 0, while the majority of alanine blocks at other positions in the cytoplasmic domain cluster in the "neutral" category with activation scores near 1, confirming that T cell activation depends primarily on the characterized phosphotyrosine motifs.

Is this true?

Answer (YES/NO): NO